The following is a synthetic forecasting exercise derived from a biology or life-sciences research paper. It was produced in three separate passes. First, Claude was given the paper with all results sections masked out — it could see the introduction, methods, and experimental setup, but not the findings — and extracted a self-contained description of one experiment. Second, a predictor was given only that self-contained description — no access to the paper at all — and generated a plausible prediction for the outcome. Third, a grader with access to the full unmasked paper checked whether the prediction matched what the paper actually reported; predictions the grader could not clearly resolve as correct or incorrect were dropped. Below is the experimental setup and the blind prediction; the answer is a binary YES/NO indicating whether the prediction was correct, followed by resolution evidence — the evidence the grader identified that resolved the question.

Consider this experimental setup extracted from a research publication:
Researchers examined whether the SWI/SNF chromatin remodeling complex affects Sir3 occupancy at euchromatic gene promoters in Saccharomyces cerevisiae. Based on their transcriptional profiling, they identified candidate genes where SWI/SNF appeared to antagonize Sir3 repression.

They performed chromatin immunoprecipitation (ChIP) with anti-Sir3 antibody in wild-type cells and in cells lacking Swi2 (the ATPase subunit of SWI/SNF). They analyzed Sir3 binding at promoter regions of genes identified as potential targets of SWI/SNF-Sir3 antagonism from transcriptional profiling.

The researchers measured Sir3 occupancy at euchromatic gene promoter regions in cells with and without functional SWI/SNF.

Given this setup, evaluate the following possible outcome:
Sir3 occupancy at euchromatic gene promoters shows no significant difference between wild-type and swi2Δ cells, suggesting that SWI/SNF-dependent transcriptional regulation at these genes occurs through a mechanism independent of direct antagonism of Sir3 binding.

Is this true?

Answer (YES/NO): NO